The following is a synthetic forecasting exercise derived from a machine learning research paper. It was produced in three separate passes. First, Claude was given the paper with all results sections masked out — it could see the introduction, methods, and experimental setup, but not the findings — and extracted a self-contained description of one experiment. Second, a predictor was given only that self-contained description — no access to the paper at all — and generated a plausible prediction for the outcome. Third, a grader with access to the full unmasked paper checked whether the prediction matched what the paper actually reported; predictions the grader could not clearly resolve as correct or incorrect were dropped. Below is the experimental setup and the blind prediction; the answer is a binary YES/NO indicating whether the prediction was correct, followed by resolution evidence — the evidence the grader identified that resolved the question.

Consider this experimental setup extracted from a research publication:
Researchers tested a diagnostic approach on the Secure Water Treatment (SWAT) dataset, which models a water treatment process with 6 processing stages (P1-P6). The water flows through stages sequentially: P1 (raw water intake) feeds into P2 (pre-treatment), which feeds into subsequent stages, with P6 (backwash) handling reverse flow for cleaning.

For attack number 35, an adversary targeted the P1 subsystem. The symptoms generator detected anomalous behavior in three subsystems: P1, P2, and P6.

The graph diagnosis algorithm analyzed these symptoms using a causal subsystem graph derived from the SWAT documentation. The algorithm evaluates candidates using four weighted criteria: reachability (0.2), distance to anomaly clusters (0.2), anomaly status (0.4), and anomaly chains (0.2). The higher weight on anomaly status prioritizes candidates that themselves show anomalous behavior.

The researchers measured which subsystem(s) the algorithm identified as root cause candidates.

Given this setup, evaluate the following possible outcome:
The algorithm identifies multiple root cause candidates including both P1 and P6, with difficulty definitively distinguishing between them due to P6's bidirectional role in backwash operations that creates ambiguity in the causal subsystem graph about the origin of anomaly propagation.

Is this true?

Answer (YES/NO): NO